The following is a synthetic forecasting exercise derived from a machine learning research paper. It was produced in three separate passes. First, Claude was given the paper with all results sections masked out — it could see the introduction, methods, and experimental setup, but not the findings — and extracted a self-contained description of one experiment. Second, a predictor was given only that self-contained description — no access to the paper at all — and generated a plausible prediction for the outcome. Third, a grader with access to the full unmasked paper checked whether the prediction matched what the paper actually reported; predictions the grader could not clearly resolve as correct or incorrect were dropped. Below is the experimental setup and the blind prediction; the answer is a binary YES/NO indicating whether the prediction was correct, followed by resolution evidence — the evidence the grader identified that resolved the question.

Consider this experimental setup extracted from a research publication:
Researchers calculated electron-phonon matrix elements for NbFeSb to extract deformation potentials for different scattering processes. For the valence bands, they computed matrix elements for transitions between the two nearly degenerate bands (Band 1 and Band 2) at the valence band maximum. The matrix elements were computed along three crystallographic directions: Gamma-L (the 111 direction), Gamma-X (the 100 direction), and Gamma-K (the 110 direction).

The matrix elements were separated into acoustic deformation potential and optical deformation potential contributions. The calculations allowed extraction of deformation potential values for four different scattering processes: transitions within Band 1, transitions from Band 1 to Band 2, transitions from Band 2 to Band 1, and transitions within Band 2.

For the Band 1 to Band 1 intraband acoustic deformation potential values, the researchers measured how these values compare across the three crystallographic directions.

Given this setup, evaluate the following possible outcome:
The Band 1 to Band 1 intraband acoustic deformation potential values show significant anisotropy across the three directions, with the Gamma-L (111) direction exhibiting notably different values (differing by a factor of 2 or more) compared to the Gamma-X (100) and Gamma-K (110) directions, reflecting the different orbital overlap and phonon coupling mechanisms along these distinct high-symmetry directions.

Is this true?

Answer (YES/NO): NO